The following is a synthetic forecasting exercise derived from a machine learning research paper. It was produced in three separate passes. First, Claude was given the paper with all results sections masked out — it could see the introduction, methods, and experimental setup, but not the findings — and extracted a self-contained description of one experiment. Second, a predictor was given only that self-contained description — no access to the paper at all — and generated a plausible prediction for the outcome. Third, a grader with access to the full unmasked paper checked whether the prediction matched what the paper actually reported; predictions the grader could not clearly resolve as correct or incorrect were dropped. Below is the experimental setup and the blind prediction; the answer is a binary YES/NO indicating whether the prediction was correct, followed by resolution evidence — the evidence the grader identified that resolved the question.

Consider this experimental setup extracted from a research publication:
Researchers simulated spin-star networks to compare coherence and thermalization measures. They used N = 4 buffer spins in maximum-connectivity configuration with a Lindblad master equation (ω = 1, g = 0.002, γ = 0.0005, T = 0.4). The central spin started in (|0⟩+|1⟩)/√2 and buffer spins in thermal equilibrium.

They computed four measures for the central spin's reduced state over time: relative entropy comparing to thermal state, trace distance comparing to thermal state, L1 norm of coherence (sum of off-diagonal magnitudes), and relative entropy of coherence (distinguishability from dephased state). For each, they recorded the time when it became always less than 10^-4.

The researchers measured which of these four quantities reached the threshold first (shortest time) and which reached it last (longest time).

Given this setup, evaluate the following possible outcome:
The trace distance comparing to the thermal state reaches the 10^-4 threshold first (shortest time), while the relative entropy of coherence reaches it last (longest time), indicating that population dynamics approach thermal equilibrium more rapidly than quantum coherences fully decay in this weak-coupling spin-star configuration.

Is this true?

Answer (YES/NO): NO